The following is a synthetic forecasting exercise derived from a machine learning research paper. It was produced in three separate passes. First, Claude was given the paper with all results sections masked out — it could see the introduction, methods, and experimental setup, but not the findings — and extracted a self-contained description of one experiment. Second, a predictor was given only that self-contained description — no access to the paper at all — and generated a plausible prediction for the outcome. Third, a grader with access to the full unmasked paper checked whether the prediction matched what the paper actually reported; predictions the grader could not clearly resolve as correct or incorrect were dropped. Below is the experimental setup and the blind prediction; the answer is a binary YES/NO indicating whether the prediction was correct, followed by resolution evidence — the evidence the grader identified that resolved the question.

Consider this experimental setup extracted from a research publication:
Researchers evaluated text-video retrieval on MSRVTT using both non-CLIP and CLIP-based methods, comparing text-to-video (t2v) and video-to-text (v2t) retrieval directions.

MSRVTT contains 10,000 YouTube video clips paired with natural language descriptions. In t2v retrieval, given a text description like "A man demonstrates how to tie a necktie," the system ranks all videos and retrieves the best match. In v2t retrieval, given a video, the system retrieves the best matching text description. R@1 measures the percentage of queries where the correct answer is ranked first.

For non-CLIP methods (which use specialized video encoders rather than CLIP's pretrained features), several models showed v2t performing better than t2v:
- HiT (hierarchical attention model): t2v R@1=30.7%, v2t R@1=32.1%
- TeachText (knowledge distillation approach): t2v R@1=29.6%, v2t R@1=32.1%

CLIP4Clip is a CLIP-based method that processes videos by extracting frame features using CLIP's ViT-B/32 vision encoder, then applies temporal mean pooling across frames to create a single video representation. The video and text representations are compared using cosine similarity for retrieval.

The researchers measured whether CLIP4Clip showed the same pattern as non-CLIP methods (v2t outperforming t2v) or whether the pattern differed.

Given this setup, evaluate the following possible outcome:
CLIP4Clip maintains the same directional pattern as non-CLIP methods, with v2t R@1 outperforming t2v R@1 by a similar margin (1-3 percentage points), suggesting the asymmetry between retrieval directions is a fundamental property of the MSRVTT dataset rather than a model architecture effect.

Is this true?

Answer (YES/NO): NO